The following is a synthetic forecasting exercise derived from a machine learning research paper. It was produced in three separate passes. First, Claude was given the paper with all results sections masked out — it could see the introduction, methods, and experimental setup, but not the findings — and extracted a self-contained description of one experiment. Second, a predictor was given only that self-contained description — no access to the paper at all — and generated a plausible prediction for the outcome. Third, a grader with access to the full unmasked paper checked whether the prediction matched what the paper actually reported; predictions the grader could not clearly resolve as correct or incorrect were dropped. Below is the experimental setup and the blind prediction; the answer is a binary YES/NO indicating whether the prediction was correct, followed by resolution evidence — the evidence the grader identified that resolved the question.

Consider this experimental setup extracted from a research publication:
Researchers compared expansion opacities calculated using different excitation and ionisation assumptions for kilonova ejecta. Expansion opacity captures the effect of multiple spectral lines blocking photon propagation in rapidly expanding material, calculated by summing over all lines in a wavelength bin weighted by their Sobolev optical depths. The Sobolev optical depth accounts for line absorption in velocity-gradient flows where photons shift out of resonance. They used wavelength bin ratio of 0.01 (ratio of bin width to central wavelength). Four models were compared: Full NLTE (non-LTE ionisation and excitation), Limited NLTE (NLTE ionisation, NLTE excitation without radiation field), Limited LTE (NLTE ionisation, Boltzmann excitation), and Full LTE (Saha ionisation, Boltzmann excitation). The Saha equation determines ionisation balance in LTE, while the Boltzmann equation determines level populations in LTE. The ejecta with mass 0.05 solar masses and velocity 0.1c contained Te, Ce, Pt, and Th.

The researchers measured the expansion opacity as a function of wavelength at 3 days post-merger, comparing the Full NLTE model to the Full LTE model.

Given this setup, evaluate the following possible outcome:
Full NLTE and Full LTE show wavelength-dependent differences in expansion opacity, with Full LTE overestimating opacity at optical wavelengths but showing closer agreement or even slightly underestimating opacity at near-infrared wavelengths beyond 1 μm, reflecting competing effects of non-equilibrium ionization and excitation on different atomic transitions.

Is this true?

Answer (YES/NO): NO